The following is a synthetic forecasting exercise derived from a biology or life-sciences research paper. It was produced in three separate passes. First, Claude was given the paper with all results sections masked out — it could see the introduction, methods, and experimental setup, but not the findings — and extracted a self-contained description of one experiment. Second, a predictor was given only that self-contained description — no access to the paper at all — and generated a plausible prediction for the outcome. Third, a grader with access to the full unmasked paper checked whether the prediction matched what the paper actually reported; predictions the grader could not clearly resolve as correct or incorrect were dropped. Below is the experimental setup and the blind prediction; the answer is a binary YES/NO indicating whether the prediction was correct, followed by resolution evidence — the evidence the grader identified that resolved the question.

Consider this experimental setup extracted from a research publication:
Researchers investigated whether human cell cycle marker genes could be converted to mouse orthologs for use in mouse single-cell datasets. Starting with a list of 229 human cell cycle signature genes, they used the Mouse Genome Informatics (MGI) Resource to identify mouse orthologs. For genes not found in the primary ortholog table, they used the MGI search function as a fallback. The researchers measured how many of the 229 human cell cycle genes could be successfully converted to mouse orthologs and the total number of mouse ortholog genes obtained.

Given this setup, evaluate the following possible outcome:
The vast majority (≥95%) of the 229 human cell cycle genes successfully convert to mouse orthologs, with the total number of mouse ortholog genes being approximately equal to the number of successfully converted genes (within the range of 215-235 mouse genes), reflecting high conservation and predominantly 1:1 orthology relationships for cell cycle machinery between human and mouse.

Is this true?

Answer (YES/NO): NO